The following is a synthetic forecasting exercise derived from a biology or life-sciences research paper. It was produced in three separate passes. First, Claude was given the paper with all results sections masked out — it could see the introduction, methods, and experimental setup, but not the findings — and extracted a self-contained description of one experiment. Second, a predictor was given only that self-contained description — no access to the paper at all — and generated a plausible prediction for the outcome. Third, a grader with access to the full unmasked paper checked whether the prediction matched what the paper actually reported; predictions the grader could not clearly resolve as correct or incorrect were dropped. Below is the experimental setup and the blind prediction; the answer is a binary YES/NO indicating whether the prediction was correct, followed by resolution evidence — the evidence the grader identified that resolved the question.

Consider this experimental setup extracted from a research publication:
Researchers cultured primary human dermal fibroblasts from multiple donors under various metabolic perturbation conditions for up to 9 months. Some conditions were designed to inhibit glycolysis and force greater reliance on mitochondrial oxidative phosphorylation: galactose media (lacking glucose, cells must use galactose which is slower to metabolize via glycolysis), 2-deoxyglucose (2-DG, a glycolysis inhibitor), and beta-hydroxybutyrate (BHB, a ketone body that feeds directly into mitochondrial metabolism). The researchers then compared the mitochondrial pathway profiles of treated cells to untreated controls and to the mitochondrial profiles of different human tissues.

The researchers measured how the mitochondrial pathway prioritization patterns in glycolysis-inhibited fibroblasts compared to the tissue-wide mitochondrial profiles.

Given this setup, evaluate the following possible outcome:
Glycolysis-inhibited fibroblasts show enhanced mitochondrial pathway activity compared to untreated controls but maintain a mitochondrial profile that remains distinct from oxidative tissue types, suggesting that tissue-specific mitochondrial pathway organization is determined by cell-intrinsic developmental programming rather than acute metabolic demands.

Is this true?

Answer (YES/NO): NO